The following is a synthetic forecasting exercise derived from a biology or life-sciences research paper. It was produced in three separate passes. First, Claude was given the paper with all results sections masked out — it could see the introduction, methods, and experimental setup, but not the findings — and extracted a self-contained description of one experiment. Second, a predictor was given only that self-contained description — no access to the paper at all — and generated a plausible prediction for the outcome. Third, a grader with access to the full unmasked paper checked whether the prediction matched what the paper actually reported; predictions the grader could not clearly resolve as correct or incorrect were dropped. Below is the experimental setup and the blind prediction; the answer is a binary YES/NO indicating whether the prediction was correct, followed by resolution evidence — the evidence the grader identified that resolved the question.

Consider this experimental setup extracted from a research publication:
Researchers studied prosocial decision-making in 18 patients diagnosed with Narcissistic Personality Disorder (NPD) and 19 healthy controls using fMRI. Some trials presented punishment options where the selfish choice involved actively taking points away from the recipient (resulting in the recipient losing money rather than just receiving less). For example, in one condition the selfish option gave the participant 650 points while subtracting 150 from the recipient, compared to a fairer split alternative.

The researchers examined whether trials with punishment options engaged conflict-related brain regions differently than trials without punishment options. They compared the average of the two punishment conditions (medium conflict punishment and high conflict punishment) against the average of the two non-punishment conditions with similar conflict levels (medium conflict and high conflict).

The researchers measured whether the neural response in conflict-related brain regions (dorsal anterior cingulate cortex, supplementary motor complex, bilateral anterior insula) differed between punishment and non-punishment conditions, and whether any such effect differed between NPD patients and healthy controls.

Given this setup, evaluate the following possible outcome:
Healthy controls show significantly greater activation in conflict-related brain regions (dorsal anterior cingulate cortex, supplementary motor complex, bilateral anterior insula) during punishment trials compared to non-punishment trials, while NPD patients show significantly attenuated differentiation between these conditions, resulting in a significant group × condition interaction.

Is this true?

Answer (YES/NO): NO